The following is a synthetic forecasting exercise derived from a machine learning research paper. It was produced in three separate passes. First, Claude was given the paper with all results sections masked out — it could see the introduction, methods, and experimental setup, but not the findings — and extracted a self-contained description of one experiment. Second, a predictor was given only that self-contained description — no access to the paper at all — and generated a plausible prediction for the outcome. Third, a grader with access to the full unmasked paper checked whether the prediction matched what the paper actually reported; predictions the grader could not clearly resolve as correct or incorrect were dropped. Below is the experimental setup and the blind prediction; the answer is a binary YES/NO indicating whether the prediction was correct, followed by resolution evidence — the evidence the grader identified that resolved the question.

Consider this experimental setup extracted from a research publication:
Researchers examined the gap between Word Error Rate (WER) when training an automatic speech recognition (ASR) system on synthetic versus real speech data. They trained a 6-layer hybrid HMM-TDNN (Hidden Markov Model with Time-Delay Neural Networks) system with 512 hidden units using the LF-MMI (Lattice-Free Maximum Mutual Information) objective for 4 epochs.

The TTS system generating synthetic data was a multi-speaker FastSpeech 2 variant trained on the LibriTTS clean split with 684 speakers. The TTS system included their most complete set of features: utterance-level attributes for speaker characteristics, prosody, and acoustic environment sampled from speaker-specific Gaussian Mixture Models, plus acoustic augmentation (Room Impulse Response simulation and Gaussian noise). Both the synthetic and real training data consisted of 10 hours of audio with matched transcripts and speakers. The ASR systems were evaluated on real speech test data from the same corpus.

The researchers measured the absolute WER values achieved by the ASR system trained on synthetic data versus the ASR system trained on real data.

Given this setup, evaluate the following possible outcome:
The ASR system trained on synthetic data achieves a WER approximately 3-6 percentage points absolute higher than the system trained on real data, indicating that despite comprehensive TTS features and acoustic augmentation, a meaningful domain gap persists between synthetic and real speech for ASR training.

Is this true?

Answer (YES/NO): NO